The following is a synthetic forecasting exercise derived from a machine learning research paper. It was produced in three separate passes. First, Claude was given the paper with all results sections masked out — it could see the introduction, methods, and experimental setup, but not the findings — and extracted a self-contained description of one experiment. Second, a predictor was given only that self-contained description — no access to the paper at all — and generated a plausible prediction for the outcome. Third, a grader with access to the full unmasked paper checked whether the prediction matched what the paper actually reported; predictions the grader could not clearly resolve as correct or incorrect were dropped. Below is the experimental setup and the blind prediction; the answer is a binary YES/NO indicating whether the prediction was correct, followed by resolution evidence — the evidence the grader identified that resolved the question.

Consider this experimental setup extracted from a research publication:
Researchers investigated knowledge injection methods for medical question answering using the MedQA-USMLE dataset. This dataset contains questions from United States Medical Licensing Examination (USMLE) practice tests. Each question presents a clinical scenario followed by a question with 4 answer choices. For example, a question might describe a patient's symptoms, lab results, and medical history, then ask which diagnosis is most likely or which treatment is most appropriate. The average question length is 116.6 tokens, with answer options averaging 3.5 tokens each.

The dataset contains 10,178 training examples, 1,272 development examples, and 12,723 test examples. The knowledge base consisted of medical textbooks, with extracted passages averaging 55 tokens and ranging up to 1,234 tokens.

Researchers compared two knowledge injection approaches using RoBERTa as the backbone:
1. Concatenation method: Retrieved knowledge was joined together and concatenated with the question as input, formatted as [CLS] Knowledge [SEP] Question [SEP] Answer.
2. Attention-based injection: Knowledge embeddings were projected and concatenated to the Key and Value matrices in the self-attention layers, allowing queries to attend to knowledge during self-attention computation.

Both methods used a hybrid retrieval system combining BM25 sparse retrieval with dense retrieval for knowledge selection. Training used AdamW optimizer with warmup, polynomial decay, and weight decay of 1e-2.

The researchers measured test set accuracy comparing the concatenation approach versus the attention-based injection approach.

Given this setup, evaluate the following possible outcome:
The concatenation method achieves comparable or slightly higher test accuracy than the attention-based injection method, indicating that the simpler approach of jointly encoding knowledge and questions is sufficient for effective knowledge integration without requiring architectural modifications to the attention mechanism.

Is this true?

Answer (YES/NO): NO